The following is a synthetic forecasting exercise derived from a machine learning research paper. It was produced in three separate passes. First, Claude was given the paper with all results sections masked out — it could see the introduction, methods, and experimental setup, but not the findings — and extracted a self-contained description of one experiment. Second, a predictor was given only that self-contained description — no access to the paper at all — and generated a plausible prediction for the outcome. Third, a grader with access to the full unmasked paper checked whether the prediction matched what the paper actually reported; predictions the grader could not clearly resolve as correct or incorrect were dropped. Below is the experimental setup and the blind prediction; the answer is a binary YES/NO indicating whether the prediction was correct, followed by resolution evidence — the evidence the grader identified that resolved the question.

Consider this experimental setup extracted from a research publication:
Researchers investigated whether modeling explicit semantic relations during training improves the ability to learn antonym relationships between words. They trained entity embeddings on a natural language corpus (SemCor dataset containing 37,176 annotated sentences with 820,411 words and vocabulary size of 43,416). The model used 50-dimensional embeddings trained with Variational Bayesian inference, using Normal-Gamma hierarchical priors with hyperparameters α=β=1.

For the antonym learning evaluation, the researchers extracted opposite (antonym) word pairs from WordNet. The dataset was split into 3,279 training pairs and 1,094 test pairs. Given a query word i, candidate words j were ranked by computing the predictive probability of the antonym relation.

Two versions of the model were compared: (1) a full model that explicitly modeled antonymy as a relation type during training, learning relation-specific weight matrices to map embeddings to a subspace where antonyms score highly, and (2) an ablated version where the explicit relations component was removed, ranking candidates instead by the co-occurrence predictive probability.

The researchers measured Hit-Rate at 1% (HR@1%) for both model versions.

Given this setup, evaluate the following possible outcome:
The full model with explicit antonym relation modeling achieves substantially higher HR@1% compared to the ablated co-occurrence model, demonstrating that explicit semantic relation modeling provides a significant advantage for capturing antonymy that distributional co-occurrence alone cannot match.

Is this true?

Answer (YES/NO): YES